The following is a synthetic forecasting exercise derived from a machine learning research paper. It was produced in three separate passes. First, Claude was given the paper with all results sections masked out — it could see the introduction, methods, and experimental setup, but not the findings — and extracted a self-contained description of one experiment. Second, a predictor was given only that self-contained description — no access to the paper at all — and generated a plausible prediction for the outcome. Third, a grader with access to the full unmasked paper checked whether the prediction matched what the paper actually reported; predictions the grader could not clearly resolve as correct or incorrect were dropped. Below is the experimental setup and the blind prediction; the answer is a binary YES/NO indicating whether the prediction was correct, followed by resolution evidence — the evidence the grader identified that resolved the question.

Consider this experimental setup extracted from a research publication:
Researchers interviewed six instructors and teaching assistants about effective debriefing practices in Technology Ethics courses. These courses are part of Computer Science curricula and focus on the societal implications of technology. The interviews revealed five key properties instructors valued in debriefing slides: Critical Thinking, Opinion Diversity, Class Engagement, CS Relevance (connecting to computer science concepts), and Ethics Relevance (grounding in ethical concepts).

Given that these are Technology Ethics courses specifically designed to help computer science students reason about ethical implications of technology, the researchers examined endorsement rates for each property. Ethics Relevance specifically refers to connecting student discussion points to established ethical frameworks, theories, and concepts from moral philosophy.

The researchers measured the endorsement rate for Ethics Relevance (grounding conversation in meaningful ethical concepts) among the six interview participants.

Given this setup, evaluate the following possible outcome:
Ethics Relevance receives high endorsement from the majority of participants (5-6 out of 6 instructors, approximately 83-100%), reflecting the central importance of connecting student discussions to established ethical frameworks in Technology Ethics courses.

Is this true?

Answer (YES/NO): NO